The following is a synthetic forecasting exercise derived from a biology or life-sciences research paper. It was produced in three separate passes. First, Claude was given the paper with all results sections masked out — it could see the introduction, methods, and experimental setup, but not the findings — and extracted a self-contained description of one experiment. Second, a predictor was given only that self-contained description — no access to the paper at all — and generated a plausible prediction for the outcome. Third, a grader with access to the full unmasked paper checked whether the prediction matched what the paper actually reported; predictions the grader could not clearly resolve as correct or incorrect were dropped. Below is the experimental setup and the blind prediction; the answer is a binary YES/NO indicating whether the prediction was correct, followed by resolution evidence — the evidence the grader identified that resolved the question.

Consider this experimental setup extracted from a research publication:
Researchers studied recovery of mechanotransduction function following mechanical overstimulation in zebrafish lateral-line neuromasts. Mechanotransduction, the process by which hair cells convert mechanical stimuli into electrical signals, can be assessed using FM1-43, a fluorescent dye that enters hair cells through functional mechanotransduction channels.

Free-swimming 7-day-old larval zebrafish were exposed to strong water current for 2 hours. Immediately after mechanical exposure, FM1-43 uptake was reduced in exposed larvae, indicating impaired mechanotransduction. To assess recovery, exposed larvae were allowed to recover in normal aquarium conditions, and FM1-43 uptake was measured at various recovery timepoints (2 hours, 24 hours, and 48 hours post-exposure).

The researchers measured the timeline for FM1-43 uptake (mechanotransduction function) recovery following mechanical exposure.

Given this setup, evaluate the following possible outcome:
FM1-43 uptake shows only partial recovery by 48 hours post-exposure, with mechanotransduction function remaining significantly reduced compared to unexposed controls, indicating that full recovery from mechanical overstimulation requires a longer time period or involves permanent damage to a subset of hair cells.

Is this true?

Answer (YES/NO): NO